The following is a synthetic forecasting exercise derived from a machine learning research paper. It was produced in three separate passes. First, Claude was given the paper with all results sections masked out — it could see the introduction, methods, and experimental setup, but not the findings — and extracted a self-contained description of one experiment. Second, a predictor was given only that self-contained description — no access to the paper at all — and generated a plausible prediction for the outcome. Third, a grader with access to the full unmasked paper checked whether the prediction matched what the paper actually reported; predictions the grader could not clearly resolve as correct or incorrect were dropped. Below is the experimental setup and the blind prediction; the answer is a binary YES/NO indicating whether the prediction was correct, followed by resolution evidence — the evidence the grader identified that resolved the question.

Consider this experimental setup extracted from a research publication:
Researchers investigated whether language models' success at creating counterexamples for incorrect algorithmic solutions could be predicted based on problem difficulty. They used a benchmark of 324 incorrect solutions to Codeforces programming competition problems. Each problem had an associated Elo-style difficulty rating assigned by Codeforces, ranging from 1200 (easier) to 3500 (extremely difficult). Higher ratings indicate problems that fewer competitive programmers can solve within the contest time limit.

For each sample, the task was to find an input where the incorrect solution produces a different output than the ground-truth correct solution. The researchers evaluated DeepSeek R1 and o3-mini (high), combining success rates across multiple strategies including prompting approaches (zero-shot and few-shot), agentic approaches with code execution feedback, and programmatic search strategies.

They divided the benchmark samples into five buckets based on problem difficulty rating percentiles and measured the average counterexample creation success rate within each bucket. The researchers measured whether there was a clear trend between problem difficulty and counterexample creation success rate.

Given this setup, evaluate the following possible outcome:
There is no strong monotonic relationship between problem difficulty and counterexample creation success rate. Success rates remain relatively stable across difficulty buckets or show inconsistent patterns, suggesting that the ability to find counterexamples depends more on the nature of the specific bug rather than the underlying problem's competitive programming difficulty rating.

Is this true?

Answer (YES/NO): YES